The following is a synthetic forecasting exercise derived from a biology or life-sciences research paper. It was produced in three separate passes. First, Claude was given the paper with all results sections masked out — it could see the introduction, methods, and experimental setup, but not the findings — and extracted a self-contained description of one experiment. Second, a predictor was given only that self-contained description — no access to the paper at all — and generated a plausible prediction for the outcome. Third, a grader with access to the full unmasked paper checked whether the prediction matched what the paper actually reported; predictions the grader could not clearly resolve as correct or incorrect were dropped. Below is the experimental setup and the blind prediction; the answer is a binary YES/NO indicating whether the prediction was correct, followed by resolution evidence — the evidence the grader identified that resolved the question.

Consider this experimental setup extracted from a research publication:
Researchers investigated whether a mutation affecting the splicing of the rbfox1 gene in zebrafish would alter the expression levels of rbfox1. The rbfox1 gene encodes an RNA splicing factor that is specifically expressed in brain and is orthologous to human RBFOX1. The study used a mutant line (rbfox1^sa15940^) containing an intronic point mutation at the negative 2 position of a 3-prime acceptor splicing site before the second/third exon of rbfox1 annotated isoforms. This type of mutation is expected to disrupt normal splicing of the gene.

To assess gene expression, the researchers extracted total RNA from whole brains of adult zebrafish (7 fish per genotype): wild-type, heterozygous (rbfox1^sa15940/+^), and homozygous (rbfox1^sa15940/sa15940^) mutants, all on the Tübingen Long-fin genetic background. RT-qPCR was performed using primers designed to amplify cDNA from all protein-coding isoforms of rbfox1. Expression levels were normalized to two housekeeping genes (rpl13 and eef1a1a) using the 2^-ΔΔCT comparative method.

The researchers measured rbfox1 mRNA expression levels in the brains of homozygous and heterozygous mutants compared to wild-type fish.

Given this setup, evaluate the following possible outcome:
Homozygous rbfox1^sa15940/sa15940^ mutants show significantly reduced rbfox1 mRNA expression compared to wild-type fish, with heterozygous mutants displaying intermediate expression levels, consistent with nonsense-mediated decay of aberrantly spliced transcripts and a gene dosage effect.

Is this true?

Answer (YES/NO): YES